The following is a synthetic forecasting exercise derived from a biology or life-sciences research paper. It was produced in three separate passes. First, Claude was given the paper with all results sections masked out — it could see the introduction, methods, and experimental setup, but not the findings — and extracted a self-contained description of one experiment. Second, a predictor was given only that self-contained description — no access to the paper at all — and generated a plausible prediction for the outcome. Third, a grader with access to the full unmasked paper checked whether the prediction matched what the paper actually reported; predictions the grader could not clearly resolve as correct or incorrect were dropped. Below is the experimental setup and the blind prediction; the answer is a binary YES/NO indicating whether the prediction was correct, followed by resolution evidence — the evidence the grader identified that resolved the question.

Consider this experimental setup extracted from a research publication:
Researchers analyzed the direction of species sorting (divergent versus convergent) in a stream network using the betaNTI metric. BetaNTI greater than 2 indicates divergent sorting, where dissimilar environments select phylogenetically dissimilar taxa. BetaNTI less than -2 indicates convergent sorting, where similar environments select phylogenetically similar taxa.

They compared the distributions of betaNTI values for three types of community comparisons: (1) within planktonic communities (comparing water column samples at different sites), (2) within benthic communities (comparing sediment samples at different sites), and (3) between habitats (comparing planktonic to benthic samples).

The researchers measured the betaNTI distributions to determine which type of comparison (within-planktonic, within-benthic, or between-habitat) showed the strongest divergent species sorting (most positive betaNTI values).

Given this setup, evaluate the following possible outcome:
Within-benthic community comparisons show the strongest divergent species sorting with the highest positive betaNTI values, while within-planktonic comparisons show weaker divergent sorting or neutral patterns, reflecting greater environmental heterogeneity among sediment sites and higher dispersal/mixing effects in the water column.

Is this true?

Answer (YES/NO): NO